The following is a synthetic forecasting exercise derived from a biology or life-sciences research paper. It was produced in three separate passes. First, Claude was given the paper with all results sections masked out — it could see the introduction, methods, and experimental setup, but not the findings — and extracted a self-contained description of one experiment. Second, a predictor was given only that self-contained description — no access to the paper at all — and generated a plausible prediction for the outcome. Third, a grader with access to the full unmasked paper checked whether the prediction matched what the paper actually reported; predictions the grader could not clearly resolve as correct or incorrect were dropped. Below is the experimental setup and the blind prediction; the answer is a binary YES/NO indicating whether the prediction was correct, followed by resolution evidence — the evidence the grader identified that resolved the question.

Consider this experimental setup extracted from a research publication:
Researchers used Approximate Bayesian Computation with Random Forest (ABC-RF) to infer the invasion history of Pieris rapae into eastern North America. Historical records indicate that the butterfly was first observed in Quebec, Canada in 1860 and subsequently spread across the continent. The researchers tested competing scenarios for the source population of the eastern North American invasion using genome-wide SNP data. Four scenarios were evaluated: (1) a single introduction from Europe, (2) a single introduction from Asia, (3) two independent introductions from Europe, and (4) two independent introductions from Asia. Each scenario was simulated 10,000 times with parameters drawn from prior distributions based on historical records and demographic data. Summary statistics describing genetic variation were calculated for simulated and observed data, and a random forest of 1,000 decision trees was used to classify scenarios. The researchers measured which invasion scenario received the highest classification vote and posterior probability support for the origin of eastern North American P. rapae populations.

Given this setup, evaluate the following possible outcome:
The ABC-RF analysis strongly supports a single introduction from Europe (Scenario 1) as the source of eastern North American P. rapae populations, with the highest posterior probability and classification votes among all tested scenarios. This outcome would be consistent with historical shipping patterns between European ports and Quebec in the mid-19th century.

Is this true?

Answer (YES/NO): NO